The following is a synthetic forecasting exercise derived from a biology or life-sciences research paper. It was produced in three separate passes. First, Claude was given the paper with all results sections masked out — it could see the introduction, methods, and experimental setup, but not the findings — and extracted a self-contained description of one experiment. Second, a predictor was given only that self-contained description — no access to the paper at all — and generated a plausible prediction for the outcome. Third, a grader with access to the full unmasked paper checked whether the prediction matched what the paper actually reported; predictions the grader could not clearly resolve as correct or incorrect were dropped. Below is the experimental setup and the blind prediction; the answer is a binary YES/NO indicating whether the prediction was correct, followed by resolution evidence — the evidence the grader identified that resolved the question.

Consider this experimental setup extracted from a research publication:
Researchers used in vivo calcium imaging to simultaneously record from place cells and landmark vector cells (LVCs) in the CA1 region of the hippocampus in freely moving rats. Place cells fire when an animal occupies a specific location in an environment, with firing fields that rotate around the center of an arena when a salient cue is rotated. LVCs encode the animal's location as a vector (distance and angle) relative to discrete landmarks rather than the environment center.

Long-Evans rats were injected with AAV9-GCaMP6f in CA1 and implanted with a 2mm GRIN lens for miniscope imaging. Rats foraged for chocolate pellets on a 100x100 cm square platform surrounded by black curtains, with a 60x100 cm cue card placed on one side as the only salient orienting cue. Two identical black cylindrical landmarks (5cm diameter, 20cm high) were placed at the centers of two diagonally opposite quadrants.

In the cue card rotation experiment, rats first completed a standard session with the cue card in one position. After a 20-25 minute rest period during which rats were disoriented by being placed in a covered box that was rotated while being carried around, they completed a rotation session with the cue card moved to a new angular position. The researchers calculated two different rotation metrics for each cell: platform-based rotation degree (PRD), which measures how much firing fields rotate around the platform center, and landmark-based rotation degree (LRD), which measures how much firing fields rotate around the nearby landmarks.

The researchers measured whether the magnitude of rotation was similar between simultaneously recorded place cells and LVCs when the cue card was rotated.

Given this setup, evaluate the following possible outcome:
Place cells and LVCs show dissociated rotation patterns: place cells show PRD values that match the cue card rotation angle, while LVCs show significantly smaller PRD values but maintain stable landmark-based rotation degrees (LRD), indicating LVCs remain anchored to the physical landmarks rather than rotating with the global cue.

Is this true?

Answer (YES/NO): NO